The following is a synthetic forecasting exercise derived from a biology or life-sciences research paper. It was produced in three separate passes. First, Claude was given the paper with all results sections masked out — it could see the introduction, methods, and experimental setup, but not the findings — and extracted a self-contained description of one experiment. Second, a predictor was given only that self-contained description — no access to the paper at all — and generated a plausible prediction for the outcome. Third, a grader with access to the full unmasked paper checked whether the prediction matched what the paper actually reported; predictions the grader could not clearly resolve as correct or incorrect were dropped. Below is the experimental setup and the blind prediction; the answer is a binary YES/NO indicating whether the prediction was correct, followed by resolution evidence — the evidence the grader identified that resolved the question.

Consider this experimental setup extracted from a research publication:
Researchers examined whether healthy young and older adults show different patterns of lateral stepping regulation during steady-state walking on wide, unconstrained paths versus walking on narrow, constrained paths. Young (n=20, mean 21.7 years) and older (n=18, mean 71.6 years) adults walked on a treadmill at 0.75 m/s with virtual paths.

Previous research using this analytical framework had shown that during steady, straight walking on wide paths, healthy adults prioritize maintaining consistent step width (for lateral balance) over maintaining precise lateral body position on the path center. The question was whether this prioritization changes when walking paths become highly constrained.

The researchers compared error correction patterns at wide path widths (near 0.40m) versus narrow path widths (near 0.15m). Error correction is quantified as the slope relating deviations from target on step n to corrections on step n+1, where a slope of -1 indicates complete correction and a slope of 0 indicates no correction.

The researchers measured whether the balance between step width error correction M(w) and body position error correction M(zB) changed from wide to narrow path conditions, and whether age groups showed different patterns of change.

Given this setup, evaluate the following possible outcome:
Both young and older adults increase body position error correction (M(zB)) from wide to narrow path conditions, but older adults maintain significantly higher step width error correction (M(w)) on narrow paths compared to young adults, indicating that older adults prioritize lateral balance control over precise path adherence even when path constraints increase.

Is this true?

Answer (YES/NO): YES